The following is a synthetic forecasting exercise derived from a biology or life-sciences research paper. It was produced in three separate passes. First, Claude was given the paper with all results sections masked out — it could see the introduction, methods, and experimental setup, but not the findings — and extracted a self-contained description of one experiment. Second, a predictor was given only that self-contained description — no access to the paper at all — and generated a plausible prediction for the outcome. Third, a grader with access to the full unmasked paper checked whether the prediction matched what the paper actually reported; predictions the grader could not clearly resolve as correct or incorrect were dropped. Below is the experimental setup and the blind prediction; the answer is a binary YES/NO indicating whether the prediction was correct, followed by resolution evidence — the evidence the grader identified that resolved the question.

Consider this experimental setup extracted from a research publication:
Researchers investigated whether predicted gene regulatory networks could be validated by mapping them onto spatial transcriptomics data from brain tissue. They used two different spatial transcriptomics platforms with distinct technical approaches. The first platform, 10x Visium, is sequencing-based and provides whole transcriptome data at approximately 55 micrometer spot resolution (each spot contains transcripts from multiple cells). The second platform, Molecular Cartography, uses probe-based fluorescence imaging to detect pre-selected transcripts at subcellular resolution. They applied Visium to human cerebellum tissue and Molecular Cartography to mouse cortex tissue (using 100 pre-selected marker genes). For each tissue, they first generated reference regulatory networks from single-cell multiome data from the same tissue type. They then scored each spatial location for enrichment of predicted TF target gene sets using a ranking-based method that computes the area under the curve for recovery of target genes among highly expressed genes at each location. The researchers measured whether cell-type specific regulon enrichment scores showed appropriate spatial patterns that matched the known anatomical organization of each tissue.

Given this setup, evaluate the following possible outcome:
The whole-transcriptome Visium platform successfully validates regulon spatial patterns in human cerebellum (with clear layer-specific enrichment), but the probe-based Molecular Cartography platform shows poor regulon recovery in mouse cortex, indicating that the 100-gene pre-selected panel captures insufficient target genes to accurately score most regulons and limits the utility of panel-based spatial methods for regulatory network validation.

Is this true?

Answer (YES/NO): NO